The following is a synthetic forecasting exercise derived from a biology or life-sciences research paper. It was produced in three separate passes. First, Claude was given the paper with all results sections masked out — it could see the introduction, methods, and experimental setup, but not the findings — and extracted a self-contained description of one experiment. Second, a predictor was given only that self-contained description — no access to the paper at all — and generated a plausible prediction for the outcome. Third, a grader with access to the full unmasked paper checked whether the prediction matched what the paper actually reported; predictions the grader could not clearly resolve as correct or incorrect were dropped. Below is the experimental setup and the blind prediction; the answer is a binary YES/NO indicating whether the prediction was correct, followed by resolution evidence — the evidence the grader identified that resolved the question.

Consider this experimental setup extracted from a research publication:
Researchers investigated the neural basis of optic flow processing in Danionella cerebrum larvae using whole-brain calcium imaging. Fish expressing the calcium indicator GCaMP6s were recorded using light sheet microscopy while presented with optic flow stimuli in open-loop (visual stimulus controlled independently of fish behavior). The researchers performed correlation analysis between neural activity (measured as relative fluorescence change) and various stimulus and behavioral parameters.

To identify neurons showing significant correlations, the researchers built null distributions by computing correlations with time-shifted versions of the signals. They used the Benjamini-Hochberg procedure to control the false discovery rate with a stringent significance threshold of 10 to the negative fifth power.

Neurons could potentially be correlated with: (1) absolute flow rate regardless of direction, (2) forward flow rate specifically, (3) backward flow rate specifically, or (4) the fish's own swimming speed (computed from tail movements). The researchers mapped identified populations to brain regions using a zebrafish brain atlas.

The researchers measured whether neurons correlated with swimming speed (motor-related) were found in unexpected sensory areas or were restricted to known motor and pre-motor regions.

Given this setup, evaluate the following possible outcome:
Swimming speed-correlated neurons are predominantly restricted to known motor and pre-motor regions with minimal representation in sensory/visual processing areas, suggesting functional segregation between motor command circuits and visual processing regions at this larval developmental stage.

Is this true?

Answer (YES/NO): NO